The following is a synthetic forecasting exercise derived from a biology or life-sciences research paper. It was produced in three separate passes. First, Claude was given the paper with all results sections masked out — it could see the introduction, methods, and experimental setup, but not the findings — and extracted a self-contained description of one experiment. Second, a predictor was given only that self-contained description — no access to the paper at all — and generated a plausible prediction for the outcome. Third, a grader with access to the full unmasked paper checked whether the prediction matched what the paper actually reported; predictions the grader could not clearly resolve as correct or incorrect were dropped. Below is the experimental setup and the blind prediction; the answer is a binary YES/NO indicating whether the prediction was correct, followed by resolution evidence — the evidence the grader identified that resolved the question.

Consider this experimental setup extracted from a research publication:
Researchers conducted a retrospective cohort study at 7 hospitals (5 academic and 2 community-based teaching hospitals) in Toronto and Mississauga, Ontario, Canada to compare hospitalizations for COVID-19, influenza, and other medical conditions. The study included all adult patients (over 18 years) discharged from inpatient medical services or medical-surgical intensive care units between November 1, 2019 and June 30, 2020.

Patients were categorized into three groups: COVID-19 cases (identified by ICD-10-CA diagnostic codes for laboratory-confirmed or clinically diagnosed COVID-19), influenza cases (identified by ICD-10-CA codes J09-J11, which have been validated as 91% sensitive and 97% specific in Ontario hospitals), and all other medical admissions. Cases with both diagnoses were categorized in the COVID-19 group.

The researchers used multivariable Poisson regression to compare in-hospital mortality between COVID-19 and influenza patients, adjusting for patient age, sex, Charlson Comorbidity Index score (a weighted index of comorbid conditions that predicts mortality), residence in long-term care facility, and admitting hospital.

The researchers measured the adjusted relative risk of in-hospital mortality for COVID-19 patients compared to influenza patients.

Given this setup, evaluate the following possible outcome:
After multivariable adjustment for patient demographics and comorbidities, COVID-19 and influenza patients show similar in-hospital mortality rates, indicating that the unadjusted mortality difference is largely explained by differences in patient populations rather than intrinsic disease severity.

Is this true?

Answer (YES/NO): NO